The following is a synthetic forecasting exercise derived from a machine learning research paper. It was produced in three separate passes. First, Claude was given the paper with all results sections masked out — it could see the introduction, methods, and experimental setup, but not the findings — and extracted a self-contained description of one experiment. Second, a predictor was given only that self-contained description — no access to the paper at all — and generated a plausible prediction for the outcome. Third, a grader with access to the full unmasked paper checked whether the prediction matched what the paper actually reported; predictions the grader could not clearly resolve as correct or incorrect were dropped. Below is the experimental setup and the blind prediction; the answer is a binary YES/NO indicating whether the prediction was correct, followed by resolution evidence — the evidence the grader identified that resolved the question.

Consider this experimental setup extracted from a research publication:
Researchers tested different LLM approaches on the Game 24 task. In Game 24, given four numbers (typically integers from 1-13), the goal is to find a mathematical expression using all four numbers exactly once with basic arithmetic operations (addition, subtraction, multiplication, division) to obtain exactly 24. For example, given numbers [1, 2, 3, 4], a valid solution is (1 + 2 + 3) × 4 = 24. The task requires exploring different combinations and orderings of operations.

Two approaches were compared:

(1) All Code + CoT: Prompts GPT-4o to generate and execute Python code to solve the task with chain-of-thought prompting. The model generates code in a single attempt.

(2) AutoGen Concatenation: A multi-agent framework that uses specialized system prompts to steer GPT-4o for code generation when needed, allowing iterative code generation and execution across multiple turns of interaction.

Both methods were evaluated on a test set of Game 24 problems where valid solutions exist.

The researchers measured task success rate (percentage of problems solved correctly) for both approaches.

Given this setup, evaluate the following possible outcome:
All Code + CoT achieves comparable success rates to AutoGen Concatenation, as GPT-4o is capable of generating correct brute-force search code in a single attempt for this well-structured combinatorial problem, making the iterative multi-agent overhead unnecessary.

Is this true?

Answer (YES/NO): NO